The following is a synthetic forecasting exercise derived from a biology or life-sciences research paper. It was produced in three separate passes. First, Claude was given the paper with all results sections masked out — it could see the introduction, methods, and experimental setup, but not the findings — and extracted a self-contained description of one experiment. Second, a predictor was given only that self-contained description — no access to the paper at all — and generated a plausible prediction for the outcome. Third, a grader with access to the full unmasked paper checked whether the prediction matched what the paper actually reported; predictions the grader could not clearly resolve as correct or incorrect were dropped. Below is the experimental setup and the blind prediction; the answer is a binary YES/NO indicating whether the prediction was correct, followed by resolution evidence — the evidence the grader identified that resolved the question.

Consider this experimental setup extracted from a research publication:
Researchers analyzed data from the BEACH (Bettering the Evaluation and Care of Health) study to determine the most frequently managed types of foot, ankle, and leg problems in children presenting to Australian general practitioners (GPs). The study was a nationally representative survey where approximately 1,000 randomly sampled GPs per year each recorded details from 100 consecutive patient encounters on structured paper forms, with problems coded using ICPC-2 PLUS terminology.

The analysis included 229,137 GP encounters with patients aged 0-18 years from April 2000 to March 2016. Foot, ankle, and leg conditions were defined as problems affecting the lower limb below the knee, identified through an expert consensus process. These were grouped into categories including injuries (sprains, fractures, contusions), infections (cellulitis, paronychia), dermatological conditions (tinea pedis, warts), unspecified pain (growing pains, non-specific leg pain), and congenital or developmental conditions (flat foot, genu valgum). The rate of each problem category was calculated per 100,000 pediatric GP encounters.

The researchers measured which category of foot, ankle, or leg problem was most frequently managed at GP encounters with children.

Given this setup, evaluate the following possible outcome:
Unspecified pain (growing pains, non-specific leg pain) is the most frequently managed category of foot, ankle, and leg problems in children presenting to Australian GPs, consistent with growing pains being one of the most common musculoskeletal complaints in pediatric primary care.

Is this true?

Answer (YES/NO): NO